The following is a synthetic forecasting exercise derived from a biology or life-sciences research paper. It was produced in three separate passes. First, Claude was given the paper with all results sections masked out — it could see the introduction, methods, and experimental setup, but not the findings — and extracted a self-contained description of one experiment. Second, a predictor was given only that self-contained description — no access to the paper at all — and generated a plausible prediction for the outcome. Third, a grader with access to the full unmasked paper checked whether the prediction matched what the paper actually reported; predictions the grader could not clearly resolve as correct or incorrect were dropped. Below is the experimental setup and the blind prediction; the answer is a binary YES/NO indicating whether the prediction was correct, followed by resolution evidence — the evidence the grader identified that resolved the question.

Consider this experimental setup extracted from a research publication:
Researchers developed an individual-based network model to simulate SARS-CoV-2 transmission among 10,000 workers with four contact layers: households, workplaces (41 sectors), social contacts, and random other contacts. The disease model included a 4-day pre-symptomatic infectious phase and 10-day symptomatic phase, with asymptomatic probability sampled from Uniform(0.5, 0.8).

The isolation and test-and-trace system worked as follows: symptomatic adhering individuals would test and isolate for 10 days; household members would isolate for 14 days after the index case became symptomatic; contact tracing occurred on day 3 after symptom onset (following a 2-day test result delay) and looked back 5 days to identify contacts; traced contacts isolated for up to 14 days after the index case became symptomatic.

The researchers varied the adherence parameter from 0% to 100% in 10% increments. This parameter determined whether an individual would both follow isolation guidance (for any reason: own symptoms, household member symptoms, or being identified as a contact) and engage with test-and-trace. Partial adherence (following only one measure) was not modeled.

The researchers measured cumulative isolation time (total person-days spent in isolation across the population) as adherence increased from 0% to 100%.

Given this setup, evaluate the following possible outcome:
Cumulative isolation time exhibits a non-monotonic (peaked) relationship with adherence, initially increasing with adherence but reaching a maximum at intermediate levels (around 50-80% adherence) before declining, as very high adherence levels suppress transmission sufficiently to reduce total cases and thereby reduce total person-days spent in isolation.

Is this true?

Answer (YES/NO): NO